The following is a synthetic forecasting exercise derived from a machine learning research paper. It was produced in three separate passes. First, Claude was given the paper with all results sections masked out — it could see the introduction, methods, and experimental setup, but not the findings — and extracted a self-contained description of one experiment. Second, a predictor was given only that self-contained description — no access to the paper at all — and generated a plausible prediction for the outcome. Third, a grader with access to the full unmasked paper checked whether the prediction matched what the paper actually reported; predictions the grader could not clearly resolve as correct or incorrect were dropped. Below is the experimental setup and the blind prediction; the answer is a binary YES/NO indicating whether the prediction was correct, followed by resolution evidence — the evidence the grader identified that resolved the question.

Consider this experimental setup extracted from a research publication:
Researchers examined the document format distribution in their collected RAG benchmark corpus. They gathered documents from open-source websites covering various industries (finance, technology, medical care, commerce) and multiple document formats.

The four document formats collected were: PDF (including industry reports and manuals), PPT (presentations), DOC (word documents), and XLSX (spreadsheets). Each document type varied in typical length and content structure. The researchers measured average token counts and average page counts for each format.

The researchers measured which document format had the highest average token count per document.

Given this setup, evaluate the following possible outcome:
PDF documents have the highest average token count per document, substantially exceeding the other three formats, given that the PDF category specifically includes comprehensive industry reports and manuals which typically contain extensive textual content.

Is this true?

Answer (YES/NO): YES